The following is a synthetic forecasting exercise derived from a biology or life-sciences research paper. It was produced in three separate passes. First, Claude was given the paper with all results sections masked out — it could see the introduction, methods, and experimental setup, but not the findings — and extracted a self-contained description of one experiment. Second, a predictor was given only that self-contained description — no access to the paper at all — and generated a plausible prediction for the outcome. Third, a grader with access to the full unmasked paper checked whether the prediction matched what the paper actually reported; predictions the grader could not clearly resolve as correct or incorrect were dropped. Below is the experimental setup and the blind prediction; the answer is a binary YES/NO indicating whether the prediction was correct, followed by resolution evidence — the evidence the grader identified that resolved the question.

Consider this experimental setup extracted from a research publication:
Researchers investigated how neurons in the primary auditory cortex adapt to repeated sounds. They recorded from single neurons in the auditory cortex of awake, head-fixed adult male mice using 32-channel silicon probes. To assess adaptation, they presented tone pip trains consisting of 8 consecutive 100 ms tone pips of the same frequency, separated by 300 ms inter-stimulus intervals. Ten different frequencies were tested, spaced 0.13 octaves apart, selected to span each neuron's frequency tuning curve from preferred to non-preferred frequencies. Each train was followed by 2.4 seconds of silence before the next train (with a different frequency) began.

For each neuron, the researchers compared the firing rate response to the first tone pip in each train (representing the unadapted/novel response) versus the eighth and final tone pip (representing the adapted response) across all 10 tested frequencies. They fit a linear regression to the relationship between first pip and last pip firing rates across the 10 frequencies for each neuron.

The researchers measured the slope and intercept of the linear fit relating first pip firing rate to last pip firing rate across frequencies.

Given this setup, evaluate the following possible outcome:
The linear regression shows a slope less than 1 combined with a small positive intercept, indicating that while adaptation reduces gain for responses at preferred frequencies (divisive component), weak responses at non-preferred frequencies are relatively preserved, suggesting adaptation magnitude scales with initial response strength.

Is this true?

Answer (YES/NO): NO